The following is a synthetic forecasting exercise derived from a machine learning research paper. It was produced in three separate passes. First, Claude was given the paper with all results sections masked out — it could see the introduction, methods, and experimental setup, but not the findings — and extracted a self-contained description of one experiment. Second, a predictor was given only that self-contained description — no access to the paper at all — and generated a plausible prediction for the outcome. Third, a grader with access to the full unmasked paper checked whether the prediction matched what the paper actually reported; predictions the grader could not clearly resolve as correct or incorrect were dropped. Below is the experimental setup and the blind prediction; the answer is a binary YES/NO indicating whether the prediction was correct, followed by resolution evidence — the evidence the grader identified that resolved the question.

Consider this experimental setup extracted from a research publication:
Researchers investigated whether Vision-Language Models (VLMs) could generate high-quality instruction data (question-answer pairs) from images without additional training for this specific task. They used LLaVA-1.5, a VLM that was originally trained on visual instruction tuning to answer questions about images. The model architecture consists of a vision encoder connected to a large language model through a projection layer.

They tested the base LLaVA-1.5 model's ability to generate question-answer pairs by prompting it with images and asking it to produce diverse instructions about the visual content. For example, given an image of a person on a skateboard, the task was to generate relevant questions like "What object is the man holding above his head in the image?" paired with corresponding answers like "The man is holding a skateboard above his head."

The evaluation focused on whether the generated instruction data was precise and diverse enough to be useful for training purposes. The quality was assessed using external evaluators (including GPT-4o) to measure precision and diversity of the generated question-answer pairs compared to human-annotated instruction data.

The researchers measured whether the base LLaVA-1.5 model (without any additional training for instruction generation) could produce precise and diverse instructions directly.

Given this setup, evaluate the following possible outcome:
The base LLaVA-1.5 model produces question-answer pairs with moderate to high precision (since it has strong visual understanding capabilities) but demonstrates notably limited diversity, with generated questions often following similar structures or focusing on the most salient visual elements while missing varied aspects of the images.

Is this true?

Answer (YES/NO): NO